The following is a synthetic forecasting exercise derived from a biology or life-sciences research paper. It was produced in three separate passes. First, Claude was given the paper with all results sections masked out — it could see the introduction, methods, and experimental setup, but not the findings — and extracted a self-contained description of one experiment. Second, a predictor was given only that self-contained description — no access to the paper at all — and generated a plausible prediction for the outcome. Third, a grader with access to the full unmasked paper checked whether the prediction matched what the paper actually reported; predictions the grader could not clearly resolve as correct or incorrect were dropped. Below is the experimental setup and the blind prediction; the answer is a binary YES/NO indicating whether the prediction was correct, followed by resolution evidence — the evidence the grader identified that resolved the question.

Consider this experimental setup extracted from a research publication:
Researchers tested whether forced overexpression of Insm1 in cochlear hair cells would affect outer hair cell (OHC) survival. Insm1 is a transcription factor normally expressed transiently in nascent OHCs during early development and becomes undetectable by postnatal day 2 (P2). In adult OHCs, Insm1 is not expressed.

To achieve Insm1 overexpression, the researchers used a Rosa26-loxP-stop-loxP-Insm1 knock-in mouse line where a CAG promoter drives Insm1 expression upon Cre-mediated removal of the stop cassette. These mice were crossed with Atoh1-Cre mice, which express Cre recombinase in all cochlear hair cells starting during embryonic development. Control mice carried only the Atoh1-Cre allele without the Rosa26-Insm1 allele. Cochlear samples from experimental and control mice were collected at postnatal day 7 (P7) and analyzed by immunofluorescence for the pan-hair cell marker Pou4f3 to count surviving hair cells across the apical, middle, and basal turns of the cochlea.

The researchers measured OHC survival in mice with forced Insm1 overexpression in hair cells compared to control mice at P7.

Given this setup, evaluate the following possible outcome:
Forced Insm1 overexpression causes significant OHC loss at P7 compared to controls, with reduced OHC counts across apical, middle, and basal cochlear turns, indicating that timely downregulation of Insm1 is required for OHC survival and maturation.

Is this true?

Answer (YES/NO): NO